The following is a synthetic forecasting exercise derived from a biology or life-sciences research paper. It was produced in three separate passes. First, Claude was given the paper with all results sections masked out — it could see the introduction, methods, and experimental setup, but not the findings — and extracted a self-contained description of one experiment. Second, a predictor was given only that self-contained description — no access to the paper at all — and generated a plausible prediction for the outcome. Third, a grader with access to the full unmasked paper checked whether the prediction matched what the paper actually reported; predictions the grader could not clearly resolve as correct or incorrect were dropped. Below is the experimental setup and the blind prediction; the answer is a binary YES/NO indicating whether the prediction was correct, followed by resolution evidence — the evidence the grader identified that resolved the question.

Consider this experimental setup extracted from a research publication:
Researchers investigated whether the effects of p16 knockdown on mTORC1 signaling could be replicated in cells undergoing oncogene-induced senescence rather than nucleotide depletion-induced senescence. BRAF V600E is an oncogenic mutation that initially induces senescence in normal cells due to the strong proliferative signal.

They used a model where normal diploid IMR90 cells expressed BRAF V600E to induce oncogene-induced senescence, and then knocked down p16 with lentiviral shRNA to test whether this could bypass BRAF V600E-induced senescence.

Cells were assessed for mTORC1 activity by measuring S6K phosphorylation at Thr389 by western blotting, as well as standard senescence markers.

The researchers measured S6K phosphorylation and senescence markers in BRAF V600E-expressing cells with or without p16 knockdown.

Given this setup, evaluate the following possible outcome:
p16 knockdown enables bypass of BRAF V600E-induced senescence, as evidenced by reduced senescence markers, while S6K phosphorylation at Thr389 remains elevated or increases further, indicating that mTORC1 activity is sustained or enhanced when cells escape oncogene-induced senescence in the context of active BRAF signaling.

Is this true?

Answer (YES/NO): YES